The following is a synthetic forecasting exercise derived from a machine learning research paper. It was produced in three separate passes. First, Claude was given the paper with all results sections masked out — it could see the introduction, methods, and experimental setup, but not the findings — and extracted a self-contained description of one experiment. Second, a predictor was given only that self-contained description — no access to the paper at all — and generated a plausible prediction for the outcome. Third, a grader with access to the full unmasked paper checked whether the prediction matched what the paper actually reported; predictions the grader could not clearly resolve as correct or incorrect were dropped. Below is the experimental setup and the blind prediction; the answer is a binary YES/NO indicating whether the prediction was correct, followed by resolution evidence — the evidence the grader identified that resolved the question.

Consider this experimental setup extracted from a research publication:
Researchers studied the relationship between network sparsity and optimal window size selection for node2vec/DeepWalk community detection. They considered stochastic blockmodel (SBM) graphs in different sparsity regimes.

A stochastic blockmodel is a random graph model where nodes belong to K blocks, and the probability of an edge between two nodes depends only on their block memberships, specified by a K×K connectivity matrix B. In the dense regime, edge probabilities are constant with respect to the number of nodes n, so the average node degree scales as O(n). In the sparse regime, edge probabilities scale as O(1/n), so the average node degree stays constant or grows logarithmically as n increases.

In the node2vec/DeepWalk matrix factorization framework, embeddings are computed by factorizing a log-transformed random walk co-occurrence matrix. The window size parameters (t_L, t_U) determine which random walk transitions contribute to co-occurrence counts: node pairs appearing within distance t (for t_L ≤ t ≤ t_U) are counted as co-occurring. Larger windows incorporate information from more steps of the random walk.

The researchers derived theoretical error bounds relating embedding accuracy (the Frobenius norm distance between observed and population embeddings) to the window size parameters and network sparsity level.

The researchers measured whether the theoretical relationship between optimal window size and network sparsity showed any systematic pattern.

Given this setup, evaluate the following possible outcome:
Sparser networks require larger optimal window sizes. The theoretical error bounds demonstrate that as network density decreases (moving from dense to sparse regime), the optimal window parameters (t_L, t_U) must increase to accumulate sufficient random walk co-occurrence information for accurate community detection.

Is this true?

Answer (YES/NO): YES